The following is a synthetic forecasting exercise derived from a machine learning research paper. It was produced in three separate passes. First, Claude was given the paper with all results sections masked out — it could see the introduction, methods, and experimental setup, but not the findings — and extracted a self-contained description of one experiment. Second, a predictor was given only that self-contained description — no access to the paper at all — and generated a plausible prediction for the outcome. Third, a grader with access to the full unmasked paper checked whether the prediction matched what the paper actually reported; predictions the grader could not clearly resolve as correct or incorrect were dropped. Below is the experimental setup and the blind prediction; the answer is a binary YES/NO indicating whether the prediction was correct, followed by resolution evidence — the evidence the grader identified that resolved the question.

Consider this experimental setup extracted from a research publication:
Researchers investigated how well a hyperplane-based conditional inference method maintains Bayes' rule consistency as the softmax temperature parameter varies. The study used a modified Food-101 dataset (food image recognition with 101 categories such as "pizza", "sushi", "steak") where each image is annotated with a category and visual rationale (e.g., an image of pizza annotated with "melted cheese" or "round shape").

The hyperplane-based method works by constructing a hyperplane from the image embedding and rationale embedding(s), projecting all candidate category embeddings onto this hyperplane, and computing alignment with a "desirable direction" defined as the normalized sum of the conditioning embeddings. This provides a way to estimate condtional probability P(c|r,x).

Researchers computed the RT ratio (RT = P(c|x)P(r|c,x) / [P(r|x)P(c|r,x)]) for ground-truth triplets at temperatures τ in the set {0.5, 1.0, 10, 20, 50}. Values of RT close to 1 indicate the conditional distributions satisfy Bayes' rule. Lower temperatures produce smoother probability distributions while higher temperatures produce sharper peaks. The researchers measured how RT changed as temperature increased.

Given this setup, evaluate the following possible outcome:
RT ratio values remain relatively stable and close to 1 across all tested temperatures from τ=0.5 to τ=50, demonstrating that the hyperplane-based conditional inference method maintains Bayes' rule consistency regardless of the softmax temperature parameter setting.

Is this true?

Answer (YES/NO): NO